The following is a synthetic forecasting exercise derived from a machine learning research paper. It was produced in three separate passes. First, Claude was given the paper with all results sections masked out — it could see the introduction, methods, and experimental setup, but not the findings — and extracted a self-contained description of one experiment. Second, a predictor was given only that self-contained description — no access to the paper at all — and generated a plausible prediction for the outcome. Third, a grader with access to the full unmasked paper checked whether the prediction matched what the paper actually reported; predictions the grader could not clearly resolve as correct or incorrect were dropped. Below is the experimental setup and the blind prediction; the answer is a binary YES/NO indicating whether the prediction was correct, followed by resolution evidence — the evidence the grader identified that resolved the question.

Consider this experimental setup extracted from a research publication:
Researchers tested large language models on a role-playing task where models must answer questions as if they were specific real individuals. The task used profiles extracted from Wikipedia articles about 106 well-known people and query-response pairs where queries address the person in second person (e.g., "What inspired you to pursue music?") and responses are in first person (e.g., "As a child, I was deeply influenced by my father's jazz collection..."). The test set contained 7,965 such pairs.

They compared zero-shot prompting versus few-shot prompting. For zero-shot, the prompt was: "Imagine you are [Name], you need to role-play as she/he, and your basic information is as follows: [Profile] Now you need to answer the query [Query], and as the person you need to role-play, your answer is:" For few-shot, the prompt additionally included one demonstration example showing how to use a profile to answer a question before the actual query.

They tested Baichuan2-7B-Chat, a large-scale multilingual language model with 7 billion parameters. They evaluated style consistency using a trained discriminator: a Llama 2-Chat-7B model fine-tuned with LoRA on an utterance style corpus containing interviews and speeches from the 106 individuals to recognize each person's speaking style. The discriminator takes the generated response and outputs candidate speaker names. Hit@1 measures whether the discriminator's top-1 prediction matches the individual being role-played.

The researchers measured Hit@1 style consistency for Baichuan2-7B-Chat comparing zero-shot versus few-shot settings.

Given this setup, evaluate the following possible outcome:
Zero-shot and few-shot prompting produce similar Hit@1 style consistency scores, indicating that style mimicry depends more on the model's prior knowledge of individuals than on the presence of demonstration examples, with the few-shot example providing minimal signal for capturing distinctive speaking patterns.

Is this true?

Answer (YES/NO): NO